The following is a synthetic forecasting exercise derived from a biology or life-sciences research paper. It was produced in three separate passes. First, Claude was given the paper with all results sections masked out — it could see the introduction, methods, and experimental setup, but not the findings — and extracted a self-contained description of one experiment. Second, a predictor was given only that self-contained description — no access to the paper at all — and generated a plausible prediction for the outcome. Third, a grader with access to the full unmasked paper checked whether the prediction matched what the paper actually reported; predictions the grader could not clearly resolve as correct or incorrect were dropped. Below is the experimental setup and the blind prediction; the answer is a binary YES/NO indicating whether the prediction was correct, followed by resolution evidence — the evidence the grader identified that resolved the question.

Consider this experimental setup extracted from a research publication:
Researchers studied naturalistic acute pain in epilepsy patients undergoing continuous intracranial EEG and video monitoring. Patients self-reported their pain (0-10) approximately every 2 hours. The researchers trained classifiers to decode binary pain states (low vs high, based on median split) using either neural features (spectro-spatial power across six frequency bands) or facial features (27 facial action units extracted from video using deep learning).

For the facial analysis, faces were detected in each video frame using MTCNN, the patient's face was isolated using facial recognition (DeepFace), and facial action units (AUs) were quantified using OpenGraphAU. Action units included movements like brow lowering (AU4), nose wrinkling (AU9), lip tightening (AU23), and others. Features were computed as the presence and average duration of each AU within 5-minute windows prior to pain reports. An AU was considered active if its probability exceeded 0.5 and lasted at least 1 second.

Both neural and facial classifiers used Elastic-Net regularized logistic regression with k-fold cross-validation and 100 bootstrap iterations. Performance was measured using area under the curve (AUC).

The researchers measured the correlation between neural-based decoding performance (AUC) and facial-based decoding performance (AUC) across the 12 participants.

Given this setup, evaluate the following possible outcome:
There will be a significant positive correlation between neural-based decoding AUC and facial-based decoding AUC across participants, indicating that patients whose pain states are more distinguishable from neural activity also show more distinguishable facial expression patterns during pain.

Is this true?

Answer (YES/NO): YES